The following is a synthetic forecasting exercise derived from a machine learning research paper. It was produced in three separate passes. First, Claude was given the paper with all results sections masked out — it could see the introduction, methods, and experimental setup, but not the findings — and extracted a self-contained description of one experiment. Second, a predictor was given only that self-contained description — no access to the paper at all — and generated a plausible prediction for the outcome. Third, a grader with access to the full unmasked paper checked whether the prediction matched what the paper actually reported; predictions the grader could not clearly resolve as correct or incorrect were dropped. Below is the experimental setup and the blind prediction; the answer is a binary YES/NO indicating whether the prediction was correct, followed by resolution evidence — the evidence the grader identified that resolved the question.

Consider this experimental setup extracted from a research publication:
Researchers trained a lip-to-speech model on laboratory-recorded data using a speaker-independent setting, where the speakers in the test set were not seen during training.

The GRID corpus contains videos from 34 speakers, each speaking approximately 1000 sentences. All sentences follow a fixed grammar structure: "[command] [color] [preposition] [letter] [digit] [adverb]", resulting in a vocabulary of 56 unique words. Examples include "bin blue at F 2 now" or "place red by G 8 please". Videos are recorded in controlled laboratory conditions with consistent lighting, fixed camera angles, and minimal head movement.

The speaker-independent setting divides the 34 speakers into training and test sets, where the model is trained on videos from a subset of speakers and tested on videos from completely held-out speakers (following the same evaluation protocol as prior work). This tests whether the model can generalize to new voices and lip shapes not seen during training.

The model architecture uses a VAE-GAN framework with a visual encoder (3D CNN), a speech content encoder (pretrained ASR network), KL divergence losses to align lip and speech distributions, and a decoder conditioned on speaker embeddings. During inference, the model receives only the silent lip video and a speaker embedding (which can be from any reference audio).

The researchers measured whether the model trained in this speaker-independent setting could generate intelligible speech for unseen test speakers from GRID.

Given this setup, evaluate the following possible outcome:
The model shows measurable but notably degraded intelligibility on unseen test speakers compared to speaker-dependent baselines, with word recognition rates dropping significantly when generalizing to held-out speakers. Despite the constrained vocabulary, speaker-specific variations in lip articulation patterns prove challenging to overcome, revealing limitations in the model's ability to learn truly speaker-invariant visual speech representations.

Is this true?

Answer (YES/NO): NO